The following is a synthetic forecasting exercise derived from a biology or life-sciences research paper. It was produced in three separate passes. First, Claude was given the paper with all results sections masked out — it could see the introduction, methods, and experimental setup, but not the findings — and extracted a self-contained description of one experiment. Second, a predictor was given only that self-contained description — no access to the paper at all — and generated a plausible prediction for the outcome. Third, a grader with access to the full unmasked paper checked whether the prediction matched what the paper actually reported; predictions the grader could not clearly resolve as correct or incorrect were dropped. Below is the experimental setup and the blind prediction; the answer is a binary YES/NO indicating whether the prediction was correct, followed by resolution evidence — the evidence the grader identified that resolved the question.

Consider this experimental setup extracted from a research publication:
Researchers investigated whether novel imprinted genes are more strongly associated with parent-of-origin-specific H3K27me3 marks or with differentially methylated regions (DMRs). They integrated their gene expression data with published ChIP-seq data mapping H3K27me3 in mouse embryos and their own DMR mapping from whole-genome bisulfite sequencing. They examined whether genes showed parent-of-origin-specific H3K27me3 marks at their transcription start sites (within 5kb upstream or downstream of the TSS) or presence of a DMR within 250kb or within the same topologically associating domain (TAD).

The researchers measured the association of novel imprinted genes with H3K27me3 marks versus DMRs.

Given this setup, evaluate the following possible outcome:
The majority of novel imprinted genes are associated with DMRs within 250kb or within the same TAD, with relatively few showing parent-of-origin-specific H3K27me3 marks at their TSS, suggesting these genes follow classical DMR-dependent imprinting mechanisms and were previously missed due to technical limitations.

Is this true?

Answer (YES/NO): NO